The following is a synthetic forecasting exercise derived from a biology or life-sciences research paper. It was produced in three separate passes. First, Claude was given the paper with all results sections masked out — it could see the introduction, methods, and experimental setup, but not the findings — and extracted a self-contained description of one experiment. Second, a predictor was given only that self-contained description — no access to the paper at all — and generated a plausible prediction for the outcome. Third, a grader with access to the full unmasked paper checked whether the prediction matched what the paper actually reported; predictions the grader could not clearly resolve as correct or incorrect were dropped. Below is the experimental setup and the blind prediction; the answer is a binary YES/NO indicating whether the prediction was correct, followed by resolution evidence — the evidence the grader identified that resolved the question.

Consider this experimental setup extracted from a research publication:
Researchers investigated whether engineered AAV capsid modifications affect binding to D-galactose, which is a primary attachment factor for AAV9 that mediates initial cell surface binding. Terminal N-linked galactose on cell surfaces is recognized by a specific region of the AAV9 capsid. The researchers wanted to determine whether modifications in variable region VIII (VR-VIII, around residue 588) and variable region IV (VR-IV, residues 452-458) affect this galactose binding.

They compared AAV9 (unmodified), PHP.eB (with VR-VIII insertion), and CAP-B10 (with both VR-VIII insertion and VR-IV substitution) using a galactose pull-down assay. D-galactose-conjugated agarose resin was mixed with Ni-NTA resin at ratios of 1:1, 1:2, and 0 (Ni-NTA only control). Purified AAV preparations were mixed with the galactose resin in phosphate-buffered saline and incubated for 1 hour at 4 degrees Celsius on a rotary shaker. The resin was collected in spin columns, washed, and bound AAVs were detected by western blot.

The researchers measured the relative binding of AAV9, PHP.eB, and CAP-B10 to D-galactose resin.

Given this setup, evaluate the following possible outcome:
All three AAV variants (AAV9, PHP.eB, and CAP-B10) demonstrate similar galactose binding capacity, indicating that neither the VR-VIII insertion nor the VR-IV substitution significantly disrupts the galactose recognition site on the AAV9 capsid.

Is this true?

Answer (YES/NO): YES